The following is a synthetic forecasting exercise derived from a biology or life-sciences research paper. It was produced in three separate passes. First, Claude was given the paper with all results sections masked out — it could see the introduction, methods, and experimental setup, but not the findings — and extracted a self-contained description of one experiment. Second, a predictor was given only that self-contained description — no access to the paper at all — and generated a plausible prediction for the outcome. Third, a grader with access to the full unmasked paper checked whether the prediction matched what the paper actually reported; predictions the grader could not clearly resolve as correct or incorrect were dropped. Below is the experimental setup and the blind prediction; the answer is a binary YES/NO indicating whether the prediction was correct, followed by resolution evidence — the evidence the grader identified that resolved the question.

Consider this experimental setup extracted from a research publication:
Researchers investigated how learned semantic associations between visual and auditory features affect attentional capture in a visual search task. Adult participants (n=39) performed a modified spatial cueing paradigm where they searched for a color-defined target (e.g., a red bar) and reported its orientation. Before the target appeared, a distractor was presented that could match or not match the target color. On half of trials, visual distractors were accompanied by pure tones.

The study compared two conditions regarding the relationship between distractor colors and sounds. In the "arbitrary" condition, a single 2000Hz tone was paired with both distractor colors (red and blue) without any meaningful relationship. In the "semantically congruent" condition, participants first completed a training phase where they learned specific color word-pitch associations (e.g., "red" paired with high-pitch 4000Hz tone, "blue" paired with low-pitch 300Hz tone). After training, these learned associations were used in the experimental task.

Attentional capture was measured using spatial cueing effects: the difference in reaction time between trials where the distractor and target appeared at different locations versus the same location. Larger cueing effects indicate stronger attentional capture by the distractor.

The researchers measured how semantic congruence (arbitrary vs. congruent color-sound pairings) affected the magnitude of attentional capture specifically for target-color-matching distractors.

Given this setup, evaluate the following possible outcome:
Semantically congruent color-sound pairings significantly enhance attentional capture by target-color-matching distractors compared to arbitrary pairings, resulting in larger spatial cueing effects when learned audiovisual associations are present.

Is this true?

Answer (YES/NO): NO